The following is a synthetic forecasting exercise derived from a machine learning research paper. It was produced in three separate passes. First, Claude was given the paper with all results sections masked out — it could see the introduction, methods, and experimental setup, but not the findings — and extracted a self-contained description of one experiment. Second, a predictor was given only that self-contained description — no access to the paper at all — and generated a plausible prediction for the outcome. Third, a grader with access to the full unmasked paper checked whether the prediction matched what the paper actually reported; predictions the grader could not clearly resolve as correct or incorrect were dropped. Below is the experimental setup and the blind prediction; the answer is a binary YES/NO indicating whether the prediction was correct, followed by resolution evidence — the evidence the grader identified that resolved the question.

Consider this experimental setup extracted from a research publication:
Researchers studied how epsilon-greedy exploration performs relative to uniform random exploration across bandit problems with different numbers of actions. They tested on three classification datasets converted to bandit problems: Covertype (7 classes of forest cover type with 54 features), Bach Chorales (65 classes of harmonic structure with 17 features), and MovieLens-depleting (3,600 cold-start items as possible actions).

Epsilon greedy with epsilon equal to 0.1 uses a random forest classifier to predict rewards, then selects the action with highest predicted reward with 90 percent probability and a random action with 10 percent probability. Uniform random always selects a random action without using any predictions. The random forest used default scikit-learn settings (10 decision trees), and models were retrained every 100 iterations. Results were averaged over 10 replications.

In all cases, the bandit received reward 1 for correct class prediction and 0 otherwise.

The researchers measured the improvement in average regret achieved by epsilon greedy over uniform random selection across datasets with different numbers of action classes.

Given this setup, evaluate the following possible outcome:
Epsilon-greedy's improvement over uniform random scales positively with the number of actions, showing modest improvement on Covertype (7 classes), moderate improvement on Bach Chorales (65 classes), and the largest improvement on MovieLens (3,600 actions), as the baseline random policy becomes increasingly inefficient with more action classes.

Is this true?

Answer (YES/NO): NO